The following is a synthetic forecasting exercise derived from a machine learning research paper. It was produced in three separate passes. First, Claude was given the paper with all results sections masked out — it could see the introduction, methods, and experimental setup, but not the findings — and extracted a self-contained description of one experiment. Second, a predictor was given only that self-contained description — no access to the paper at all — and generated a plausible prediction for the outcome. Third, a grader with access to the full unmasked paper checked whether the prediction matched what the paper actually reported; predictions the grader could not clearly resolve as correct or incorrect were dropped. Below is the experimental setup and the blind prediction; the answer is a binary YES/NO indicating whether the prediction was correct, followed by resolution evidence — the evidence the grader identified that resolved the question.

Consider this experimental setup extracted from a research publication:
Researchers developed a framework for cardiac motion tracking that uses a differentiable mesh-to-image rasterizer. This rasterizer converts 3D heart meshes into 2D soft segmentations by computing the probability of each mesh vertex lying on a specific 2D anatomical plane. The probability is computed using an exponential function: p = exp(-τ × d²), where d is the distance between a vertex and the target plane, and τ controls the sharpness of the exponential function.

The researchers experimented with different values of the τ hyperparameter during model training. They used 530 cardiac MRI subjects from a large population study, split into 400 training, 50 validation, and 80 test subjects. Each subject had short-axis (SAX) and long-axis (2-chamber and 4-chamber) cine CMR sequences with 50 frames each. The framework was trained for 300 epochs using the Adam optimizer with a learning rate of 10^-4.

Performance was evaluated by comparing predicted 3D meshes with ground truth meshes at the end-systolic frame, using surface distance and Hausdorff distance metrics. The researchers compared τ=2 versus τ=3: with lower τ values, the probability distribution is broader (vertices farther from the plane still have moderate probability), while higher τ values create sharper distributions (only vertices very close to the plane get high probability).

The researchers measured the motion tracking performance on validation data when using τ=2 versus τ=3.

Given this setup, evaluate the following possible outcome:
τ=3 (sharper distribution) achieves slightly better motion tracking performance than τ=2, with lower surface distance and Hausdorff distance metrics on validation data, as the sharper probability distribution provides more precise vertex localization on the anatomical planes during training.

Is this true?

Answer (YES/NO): YES